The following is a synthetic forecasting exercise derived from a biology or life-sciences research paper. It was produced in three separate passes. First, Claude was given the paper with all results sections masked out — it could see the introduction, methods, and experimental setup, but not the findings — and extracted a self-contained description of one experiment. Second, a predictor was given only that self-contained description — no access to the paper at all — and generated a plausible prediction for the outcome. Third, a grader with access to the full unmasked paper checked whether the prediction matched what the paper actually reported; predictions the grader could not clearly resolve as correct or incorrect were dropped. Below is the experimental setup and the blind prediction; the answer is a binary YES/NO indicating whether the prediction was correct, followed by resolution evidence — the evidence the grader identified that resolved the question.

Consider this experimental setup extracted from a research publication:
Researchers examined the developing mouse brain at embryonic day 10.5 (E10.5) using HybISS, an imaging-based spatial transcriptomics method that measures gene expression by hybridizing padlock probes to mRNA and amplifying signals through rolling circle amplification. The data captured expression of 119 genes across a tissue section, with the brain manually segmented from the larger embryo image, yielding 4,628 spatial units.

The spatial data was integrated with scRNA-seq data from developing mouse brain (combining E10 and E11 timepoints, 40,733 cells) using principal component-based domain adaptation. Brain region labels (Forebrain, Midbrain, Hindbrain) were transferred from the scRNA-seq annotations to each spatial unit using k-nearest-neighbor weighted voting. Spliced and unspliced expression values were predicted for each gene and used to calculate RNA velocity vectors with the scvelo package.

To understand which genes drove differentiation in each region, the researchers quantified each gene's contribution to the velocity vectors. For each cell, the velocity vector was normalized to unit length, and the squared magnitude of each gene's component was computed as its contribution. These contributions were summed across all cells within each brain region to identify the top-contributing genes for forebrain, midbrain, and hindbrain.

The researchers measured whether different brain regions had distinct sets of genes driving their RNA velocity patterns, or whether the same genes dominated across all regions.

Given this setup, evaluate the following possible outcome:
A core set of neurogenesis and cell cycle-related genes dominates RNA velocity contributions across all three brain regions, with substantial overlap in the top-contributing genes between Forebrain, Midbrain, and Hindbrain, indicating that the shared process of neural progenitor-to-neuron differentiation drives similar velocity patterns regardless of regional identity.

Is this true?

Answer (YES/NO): NO